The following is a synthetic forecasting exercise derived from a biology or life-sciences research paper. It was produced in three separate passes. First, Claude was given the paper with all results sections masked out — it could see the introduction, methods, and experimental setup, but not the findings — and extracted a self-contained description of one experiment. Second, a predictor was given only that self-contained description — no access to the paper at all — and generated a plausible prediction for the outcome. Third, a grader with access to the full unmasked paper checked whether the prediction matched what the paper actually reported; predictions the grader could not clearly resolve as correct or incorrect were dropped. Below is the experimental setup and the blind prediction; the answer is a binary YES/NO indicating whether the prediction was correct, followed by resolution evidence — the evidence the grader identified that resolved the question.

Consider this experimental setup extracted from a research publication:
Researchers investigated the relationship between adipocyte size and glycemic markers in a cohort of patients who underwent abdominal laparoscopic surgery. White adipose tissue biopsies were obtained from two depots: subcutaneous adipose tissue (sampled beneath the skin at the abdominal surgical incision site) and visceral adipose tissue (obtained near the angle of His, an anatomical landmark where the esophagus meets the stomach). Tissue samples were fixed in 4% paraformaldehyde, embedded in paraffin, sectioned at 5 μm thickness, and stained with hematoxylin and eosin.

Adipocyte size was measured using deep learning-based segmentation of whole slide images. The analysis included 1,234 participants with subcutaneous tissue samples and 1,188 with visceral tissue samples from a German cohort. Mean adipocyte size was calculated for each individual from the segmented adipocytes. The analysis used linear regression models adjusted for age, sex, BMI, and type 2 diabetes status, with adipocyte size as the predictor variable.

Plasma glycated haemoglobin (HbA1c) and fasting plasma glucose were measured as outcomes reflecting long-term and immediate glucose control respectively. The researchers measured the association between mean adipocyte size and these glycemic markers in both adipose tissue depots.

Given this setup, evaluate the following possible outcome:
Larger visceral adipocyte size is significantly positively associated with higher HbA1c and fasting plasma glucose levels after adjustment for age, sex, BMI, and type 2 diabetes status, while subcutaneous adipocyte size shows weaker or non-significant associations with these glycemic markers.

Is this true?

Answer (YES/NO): NO